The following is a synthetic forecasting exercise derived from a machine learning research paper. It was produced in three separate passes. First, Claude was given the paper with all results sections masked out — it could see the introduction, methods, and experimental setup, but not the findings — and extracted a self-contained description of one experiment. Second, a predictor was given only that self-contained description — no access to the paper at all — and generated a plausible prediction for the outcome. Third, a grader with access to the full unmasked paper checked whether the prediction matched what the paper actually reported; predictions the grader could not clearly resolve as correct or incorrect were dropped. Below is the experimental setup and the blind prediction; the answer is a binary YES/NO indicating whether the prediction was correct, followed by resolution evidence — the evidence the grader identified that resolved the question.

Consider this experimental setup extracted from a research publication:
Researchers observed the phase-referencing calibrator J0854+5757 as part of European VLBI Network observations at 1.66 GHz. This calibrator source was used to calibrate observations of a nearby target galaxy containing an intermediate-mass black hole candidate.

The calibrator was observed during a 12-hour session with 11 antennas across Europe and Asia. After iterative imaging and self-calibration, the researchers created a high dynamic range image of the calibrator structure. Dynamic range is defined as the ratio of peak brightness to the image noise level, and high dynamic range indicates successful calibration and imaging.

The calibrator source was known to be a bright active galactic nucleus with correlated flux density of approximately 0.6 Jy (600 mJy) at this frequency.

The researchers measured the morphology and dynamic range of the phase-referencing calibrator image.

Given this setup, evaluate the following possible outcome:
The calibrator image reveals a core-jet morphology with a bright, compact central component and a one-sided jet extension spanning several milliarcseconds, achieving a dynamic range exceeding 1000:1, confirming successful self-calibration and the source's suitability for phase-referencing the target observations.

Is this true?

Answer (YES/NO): YES